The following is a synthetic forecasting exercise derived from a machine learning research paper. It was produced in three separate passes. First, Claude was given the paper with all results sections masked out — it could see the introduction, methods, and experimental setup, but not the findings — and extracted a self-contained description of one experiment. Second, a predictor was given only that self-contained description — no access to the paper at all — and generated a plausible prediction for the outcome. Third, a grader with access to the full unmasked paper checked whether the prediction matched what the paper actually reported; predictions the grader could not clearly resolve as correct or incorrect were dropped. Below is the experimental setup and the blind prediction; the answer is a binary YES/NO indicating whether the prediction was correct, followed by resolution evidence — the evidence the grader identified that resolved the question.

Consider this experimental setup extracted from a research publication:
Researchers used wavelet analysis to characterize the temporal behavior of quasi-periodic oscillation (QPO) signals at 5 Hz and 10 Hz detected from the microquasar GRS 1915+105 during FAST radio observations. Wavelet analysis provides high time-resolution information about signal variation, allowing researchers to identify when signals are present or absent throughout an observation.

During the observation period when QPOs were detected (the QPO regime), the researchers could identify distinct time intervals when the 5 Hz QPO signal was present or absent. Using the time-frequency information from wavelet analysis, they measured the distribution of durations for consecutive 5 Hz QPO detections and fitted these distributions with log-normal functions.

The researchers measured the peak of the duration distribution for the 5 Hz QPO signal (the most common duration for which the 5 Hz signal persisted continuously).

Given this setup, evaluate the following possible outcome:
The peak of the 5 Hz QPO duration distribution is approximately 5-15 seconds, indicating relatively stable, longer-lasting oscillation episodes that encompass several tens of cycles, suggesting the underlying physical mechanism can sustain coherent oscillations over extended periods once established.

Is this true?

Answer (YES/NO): NO